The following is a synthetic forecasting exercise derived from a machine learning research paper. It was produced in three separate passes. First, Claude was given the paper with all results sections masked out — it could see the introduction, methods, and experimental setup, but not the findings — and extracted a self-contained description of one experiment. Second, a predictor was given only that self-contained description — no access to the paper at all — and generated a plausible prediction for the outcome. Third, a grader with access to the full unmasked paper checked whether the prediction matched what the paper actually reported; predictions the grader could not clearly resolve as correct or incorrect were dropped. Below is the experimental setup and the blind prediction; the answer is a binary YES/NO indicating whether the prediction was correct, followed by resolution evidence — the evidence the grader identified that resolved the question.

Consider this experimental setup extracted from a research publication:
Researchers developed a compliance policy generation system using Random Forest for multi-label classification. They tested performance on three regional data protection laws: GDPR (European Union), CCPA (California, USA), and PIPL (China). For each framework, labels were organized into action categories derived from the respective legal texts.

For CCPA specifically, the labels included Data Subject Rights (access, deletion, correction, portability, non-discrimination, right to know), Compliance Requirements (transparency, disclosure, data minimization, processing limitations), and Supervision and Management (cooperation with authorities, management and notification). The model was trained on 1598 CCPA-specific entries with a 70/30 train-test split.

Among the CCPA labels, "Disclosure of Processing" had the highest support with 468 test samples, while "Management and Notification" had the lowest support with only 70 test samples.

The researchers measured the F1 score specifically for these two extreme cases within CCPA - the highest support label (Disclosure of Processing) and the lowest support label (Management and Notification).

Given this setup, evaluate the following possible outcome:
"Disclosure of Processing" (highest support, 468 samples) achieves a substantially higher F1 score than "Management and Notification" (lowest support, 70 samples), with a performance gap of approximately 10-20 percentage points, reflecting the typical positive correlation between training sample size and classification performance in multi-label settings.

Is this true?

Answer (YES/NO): NO